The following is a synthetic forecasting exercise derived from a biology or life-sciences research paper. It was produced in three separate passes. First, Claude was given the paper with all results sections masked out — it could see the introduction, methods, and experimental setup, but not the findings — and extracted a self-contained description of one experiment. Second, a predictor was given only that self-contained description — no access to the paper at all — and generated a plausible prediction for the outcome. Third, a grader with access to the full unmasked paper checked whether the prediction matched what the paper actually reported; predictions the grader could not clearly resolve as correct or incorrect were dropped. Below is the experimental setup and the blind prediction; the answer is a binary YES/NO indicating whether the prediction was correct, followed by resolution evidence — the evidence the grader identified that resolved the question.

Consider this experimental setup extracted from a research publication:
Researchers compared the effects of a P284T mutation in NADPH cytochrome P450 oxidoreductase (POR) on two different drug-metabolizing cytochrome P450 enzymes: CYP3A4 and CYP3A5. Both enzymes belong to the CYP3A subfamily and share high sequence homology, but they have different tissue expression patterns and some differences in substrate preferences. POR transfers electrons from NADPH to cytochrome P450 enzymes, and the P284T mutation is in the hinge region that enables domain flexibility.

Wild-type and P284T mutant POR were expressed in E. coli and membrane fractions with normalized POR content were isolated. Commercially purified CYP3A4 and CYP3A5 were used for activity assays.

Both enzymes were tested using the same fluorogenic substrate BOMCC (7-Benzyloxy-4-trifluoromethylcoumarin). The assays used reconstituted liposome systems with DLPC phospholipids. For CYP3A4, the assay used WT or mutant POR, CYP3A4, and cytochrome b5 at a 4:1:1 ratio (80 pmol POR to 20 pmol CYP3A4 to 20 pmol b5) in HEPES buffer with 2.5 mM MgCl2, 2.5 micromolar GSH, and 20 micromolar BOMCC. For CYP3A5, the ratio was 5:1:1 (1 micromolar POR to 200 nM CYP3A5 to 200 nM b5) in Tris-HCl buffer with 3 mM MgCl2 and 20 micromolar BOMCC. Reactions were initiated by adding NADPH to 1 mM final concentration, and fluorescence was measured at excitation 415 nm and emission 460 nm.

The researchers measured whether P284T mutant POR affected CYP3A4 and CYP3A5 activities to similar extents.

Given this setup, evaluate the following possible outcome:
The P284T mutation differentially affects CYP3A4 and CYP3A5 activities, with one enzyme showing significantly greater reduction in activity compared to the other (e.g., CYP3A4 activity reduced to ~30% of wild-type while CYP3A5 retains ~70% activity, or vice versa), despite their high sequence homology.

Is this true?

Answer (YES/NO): YES